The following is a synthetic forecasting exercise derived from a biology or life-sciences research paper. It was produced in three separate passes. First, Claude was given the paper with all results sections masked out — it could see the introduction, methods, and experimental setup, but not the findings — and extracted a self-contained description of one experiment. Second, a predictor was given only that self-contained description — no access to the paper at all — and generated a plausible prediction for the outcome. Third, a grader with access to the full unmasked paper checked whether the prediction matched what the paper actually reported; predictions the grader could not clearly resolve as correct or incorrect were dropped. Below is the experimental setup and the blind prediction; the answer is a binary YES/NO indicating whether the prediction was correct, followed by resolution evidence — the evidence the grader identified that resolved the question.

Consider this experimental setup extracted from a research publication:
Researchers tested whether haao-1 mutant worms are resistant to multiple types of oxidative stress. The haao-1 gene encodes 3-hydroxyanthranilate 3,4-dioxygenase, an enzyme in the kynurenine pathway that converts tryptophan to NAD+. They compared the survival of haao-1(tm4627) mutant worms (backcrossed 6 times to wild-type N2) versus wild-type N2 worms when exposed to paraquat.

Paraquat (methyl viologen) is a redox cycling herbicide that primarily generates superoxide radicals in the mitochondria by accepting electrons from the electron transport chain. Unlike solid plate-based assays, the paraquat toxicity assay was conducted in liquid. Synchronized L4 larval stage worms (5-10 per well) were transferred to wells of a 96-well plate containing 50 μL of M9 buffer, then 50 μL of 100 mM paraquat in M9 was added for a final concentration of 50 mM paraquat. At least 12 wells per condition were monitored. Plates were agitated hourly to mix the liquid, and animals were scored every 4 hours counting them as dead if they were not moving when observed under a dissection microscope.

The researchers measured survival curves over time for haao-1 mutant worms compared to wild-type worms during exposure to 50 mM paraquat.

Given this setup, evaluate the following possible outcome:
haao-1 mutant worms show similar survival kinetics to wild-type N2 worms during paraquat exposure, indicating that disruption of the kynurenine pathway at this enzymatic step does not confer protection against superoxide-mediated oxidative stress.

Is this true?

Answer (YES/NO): NO